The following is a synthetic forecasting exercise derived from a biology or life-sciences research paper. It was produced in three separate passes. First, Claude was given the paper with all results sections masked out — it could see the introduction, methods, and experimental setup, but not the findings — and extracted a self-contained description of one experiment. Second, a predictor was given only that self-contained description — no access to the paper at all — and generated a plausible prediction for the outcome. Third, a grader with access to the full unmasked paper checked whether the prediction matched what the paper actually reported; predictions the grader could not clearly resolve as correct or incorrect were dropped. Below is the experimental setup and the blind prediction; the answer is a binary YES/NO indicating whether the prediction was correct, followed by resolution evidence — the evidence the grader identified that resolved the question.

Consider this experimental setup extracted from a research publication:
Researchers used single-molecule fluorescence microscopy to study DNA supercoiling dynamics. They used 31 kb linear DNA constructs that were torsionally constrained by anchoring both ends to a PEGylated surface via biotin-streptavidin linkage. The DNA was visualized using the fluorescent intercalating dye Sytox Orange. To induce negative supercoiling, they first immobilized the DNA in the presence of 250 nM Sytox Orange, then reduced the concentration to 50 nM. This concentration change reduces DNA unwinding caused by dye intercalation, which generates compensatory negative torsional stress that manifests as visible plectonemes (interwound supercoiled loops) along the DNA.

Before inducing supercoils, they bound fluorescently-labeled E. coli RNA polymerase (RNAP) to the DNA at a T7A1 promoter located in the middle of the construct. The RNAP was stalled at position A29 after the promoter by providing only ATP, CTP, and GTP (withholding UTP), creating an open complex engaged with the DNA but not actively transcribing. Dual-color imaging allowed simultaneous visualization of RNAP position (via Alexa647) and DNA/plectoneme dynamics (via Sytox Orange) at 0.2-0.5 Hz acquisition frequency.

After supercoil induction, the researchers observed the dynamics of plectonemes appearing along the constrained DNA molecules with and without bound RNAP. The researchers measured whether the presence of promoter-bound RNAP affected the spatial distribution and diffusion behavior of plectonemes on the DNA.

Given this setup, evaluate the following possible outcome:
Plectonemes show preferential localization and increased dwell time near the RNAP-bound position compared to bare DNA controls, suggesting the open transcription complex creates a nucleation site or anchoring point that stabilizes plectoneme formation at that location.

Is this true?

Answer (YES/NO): YES